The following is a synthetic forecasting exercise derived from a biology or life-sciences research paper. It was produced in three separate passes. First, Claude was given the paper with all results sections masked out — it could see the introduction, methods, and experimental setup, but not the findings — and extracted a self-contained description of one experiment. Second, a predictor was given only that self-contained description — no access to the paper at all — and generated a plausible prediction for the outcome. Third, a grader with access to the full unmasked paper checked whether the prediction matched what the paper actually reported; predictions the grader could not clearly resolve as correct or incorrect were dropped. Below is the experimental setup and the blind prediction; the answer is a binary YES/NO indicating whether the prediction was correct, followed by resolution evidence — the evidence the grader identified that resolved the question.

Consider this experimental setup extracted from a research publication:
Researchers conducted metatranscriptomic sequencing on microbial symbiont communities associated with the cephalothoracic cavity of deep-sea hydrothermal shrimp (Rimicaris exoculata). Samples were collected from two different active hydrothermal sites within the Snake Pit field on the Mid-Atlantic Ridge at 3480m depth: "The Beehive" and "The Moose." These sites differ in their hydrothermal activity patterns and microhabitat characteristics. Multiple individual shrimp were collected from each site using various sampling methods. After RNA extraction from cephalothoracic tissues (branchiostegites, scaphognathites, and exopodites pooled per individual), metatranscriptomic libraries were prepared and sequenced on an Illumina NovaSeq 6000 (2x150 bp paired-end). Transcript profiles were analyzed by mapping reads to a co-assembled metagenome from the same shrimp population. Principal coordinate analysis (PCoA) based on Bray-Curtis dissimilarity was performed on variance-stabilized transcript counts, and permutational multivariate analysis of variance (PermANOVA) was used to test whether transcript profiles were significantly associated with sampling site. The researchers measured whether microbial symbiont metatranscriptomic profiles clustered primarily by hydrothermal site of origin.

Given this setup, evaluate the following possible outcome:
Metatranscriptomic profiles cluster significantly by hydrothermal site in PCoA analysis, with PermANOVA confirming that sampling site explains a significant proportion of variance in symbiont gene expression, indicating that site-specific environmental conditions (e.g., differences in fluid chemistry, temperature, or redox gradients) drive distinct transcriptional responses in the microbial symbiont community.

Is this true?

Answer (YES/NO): YES